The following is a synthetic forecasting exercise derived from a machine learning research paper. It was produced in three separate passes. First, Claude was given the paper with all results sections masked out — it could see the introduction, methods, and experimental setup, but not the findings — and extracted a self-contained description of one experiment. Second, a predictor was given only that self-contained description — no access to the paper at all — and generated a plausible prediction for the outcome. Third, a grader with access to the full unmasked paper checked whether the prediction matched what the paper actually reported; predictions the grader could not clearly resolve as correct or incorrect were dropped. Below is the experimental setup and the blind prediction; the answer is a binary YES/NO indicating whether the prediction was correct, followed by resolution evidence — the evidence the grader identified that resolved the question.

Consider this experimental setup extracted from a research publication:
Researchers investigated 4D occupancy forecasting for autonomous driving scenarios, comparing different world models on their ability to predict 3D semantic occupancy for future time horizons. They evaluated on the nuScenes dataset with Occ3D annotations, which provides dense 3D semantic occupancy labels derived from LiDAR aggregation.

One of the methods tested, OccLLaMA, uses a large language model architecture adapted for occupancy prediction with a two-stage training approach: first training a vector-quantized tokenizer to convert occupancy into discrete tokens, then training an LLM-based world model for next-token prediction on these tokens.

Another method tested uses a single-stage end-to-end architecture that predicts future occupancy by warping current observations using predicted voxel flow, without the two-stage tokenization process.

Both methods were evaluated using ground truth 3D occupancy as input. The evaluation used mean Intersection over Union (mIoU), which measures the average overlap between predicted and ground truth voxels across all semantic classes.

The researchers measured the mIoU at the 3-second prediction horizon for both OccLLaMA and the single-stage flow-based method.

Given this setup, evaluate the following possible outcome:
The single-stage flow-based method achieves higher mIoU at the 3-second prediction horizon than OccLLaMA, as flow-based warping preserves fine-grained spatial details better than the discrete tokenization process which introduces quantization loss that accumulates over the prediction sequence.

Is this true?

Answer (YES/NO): NO